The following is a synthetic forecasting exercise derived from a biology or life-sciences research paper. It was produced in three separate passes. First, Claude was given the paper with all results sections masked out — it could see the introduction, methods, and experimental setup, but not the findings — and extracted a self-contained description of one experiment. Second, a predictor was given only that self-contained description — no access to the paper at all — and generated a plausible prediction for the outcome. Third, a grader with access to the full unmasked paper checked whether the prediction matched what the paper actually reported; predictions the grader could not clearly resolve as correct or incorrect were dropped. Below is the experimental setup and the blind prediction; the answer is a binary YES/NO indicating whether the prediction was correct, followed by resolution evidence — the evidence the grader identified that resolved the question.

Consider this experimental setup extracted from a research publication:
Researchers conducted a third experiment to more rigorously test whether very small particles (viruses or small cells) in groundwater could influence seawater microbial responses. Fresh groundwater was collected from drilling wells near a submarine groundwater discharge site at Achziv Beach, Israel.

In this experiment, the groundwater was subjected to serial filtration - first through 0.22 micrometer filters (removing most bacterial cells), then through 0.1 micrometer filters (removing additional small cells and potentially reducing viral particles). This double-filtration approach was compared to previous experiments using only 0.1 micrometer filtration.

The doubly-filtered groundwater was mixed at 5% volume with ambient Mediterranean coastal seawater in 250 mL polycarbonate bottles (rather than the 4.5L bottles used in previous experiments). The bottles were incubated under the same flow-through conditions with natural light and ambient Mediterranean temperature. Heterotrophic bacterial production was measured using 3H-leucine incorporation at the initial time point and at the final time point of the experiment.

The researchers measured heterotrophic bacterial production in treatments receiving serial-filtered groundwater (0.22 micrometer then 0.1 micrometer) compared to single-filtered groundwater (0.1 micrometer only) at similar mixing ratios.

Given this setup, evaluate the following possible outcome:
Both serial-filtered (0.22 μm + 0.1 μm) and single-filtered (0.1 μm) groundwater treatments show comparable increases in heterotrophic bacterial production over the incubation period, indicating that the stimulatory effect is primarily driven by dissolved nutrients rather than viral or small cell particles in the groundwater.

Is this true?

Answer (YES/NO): NO